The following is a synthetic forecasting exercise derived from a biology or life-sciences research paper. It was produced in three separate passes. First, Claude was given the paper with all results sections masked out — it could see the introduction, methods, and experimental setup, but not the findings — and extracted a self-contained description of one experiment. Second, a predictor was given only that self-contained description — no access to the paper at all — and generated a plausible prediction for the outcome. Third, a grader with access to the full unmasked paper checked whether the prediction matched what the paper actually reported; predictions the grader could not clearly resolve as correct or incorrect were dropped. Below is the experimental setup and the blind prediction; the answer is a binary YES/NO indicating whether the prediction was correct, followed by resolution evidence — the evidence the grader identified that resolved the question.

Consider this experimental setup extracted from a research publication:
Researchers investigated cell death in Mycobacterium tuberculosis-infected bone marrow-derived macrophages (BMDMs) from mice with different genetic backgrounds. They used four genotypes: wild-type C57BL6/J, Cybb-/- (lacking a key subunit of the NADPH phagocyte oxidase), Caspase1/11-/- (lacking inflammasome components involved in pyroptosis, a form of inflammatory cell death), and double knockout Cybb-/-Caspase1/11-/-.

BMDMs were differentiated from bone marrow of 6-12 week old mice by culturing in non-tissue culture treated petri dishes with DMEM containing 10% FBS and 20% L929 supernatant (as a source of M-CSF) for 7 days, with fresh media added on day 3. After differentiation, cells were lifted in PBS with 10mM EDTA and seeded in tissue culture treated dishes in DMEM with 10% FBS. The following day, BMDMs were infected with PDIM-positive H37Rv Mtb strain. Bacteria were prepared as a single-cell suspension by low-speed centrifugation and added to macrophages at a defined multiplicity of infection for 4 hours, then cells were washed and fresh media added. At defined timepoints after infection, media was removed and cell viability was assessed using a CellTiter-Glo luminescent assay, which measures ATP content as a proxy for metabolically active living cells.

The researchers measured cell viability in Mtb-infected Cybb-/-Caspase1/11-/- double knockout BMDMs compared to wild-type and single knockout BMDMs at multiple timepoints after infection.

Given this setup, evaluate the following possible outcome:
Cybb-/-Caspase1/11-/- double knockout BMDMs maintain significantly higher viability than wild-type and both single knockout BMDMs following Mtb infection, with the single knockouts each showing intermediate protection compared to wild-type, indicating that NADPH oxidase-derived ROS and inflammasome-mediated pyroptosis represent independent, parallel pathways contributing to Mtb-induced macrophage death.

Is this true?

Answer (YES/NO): NO